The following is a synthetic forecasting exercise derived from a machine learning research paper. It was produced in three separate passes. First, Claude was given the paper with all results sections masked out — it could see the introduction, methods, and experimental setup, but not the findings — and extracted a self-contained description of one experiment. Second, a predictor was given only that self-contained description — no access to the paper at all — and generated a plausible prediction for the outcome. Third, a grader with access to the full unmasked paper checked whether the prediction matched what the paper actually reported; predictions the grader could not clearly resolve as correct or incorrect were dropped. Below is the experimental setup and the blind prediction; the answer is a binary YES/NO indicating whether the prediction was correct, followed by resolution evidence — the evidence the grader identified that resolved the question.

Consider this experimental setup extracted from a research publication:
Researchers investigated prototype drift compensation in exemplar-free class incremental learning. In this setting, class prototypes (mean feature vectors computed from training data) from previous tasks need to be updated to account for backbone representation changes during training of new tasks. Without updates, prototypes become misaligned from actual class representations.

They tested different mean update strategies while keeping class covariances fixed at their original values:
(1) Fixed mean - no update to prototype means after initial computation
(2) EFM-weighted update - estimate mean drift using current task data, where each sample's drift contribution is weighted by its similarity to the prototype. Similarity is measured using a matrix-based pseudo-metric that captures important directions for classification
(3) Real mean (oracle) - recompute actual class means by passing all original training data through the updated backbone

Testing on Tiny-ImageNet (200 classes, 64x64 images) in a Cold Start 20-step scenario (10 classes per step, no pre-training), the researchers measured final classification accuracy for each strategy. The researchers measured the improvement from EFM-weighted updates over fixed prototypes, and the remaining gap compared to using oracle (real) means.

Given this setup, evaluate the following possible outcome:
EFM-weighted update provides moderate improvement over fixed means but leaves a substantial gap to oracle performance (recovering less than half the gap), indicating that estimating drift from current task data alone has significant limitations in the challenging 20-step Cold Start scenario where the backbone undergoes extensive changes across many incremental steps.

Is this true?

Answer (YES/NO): YES